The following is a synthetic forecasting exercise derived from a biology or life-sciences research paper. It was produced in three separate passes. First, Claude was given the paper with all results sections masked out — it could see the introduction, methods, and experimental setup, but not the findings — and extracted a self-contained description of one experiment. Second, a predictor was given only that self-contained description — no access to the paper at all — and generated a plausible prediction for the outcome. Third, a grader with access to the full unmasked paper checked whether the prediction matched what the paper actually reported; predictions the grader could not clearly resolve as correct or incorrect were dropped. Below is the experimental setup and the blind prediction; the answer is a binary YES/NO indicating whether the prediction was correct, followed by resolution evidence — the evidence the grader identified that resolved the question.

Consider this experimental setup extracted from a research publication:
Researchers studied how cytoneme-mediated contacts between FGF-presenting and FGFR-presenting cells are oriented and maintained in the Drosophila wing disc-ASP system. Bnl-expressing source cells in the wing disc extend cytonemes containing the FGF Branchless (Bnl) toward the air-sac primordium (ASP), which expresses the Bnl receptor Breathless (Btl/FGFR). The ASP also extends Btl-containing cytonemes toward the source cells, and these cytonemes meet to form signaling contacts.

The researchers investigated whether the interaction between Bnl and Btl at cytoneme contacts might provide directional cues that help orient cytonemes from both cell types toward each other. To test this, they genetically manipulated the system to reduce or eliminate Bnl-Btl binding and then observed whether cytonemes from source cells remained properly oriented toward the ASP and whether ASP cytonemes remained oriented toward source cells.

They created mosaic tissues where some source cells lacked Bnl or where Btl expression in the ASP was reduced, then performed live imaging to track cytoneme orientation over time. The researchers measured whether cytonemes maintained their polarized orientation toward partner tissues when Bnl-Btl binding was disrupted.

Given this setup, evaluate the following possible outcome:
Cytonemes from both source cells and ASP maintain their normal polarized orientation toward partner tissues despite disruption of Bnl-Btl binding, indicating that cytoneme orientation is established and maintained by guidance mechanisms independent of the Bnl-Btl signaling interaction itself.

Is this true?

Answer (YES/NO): NO